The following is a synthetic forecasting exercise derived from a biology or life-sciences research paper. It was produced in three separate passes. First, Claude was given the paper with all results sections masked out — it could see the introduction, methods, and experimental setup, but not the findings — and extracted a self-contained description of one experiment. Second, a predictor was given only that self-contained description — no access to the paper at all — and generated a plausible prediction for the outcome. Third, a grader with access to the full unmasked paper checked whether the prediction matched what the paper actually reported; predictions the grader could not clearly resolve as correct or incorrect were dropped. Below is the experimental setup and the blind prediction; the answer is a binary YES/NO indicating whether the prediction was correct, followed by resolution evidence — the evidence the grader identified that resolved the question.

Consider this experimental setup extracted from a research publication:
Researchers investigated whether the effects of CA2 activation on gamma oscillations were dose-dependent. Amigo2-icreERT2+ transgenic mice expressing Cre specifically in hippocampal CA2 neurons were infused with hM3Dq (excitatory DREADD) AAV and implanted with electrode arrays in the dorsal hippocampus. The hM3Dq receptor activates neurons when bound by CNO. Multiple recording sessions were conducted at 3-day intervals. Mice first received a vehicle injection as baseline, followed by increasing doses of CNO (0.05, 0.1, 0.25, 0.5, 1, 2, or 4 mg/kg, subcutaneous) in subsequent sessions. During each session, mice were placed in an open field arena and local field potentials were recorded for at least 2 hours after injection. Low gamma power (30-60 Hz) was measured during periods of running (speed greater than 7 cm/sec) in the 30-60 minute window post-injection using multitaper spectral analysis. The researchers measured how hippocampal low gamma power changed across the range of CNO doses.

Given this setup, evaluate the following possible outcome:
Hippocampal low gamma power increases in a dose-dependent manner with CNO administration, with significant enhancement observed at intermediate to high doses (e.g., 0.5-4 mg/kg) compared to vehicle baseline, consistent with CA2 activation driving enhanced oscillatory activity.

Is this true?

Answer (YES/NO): YES